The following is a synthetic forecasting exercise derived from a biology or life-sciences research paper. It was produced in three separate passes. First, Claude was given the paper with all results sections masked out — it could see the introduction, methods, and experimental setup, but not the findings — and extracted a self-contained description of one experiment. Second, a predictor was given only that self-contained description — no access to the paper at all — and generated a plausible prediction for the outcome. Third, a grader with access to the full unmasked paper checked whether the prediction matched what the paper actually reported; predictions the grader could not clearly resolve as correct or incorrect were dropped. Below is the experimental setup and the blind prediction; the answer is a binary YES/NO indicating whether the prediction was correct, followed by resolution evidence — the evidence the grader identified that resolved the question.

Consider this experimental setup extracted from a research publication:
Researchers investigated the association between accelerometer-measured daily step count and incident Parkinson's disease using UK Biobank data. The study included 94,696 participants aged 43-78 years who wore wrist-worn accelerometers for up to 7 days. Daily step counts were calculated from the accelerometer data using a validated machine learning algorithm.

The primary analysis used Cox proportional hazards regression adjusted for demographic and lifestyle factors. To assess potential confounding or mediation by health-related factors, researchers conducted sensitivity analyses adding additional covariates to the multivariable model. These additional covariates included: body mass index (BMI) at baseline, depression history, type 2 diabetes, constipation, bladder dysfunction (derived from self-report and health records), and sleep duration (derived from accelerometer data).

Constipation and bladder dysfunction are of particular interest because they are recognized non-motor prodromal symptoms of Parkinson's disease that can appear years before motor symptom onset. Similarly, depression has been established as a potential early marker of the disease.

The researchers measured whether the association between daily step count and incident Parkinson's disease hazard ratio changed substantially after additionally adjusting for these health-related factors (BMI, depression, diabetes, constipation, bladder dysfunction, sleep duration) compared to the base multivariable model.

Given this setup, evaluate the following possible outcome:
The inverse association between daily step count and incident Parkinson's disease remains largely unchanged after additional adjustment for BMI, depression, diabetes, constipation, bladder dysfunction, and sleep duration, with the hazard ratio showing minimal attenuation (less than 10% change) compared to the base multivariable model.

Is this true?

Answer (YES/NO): NO